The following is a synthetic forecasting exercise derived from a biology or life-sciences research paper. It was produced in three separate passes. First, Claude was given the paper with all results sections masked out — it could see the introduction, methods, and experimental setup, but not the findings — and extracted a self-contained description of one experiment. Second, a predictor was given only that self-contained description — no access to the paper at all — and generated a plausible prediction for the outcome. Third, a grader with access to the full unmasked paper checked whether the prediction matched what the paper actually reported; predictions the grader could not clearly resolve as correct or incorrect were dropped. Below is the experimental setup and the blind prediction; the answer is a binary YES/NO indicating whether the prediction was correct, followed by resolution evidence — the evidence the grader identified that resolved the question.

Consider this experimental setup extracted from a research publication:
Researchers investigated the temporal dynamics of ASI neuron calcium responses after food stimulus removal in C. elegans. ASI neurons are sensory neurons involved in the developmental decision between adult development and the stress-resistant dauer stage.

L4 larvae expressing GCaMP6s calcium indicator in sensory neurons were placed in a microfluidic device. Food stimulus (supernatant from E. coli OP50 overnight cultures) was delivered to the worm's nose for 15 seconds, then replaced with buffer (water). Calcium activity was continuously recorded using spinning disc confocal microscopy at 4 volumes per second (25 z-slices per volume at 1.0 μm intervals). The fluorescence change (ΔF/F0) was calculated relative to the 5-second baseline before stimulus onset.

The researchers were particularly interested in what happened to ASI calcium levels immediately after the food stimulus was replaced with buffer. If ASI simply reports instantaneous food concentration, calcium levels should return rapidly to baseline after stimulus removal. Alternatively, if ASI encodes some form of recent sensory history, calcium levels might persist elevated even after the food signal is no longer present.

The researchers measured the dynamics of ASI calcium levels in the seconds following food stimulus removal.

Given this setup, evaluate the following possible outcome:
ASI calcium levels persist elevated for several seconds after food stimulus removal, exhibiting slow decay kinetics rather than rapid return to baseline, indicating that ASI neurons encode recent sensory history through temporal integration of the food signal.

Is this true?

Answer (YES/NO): YES